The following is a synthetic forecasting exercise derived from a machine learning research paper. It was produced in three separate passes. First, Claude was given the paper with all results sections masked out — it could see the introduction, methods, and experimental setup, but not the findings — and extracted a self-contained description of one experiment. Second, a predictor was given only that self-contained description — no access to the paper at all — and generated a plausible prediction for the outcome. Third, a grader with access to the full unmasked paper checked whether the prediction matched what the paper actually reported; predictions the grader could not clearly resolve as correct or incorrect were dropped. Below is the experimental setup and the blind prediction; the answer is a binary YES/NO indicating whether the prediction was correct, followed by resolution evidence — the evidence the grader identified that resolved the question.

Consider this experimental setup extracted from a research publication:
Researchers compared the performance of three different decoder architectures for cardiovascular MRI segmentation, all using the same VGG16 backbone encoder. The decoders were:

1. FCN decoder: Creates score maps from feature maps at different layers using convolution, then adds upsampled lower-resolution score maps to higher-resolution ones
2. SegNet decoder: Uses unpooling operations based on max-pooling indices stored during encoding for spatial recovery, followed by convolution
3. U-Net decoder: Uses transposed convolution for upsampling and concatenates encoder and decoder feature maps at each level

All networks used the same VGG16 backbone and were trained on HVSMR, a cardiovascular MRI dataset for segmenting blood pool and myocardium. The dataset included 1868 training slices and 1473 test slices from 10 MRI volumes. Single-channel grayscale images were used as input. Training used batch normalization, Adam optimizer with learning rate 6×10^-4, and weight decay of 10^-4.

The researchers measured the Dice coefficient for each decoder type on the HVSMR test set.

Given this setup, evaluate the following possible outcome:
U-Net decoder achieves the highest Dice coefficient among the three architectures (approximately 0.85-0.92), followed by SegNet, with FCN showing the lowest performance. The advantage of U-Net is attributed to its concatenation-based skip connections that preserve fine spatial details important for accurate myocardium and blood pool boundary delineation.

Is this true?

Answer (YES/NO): NO